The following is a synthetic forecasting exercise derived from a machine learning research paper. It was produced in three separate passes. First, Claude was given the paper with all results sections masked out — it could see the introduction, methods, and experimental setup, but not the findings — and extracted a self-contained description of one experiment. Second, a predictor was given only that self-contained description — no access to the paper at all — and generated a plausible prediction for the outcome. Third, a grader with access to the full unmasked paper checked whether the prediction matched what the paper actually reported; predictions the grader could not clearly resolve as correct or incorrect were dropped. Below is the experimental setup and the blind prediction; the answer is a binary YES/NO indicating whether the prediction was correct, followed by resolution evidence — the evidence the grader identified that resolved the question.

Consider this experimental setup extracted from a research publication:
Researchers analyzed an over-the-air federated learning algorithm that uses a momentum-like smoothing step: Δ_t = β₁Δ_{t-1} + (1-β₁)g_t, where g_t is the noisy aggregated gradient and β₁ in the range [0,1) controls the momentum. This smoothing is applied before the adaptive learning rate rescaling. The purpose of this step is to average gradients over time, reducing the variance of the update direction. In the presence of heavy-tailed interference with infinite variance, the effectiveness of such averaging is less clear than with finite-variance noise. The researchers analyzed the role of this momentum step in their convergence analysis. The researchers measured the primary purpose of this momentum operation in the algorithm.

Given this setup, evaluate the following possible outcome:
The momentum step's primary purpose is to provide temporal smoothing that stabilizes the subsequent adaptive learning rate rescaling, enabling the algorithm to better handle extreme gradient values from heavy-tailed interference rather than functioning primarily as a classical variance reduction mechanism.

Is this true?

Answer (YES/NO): NO